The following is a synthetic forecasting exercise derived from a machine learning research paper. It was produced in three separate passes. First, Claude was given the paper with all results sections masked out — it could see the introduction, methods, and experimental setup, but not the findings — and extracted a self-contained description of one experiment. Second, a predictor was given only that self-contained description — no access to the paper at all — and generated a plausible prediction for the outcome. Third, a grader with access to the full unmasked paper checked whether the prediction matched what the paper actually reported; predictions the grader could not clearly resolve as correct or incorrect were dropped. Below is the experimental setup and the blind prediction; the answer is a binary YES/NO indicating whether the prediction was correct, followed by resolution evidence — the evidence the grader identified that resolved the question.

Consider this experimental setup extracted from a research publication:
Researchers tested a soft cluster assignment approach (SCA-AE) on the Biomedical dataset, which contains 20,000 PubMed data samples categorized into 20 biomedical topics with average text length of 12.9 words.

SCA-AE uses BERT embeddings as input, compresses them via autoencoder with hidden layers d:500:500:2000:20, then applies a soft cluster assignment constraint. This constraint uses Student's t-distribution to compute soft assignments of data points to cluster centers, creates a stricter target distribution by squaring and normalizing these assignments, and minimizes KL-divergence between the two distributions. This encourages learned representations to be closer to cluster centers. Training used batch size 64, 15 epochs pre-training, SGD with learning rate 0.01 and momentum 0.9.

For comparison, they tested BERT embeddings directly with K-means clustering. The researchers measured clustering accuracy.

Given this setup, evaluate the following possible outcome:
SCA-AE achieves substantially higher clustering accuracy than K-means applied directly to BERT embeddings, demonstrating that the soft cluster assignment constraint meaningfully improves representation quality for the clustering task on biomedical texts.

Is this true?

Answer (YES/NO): NO